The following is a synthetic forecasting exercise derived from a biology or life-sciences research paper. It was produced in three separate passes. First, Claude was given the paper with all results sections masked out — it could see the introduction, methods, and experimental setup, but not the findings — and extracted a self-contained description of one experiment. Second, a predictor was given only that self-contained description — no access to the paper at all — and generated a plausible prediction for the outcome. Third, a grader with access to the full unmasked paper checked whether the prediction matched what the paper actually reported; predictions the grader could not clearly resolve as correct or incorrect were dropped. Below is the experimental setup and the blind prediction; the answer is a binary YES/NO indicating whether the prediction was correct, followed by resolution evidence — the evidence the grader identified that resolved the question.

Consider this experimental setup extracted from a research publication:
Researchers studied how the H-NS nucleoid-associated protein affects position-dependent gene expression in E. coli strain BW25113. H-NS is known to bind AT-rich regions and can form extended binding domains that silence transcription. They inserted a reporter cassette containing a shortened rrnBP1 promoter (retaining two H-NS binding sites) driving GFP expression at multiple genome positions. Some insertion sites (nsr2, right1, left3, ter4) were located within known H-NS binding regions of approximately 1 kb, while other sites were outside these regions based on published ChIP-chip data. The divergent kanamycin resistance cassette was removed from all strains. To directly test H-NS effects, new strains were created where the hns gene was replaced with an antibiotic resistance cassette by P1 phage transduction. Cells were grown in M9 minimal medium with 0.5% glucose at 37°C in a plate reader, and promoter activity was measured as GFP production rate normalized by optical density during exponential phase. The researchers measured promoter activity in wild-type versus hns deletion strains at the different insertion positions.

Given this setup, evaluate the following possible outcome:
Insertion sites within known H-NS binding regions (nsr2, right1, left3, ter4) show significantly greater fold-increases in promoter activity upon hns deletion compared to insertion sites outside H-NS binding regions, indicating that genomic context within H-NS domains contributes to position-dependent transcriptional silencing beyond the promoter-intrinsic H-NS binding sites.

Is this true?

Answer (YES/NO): YES